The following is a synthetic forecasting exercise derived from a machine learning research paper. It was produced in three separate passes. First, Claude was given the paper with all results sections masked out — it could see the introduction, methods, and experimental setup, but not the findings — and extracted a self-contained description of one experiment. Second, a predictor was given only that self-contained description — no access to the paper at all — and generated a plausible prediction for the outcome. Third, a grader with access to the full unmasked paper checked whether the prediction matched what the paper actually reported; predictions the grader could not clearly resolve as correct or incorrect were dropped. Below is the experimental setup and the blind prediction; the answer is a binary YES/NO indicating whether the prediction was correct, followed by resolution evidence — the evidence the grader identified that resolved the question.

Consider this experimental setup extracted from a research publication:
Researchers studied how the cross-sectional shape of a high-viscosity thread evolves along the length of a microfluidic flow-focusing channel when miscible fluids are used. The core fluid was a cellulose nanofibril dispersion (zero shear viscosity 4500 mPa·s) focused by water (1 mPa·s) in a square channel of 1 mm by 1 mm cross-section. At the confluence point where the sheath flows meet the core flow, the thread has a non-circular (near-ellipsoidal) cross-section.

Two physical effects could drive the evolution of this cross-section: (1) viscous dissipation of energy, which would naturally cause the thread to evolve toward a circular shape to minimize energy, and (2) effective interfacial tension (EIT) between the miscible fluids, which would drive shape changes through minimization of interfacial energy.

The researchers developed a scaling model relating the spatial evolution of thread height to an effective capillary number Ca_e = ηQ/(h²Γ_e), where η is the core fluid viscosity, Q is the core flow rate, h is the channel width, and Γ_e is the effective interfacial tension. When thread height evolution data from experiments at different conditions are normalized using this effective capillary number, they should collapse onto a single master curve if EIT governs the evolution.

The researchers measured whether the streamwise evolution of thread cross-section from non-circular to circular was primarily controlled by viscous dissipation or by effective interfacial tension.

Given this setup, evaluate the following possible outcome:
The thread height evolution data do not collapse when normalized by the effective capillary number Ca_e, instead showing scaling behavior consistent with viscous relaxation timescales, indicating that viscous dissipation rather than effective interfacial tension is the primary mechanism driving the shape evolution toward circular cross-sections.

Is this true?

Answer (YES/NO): NO